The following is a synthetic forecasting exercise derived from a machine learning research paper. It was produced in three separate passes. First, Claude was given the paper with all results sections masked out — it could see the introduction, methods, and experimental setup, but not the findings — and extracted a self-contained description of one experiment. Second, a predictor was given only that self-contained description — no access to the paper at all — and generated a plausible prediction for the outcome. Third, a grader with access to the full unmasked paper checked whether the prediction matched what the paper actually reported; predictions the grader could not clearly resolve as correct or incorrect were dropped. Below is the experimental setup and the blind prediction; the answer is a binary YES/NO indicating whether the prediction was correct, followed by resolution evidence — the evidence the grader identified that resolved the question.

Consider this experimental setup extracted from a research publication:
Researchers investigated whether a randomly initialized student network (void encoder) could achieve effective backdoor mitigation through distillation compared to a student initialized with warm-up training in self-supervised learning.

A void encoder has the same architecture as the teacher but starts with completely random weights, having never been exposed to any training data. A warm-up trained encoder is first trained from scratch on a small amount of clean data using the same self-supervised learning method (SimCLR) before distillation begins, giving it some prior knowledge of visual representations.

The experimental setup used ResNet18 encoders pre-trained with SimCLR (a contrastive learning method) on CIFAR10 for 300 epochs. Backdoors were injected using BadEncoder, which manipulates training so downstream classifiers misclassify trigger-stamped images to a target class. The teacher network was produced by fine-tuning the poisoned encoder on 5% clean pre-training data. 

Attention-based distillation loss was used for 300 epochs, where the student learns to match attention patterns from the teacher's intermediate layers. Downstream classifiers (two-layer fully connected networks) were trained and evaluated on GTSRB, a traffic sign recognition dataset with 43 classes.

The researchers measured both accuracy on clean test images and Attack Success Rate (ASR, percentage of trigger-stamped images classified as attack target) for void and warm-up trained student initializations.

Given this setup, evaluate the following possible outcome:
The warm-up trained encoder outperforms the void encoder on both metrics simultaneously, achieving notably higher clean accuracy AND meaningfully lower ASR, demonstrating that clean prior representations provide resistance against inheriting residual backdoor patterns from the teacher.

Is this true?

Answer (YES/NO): NO